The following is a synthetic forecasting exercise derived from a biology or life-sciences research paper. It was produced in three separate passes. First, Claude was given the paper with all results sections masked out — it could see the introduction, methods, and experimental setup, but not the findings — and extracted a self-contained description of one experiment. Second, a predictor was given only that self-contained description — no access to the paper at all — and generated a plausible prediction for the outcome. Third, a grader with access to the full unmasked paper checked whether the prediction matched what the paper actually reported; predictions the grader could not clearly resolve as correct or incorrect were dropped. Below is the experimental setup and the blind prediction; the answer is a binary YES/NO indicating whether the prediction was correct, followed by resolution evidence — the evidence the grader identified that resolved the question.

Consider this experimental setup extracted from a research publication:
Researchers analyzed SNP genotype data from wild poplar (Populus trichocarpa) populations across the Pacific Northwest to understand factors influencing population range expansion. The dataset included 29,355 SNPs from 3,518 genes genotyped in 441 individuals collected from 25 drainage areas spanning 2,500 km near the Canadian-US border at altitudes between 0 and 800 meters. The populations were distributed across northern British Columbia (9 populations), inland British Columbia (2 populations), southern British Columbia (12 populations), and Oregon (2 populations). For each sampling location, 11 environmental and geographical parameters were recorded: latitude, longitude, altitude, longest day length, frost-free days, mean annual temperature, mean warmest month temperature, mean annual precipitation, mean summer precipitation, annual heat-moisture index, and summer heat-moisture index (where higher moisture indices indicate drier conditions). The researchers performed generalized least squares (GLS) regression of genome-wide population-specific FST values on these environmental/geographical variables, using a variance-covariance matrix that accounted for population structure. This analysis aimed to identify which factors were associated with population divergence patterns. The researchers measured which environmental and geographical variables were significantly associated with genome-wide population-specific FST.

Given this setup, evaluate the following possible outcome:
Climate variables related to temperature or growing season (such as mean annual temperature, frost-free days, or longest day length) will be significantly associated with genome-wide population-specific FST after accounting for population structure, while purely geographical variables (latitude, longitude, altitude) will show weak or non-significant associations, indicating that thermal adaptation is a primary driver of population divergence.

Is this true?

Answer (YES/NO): NO